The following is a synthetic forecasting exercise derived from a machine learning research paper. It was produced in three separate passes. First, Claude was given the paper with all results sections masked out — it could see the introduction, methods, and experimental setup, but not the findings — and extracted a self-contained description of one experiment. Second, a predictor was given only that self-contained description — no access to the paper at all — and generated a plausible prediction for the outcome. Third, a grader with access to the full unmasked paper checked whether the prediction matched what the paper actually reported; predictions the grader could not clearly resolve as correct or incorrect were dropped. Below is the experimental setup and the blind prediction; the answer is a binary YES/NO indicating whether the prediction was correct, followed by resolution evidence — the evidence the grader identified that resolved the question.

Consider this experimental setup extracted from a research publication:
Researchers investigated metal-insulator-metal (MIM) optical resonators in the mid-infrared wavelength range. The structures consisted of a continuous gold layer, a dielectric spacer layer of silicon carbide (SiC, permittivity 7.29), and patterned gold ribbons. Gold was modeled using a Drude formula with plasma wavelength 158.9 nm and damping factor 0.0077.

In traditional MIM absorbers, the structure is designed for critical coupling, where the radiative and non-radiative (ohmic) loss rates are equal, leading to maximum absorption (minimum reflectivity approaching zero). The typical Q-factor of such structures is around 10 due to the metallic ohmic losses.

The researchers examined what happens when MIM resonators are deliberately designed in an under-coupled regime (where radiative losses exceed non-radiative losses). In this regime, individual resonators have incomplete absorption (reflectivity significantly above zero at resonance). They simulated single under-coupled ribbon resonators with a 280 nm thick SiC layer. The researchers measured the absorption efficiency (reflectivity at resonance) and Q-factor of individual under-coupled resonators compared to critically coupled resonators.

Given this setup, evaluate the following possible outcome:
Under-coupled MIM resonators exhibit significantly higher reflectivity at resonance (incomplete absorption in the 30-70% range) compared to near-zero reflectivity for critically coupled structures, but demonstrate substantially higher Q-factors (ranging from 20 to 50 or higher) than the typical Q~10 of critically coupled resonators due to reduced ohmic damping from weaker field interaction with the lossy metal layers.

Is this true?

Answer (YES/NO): NO